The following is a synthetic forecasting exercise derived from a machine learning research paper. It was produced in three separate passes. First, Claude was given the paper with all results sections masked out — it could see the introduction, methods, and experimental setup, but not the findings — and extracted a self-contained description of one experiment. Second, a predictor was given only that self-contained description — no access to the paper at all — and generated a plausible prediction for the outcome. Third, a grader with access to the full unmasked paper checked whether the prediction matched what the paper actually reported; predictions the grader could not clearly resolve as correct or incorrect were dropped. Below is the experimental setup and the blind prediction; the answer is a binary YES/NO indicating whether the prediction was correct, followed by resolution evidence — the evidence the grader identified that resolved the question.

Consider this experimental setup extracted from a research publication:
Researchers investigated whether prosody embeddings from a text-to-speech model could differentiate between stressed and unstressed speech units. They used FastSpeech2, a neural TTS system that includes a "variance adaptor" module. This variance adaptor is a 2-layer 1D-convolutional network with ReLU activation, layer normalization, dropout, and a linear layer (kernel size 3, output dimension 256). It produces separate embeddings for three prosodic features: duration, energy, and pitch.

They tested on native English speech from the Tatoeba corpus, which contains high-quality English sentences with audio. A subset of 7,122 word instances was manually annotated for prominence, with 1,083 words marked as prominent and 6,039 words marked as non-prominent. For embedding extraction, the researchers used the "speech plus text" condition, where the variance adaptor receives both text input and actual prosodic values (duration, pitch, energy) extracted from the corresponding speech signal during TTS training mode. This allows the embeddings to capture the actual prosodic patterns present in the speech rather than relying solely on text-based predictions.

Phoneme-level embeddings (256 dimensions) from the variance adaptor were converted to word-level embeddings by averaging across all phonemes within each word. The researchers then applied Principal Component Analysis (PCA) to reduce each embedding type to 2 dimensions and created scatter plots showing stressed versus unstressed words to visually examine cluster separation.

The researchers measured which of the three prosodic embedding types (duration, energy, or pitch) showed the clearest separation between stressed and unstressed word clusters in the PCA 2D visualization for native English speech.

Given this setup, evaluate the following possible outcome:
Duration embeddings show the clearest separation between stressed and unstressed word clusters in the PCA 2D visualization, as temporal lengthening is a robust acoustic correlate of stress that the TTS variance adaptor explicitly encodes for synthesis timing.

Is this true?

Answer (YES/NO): NO